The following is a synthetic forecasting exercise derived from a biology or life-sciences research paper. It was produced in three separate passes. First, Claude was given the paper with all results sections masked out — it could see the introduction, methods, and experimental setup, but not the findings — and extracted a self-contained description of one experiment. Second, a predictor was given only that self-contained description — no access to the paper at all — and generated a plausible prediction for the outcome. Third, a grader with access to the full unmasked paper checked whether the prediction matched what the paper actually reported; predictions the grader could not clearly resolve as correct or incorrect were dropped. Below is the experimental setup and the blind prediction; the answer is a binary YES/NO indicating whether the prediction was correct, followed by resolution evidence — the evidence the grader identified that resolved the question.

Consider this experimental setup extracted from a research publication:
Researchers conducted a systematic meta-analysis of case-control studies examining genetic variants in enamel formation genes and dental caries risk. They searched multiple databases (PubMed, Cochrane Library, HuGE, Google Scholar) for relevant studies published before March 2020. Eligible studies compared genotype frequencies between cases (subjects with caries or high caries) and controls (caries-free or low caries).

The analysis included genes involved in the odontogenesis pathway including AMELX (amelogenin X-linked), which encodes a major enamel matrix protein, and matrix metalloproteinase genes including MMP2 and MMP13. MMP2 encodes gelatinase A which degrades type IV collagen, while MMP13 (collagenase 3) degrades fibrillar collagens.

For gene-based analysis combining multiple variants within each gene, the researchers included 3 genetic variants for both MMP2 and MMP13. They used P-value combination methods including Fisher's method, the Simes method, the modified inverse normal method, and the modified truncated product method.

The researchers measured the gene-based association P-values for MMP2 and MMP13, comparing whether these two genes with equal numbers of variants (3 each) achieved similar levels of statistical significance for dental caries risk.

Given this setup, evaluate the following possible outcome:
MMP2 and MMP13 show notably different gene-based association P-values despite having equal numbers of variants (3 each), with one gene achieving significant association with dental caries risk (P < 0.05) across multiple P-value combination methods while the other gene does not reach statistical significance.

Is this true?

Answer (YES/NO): NO